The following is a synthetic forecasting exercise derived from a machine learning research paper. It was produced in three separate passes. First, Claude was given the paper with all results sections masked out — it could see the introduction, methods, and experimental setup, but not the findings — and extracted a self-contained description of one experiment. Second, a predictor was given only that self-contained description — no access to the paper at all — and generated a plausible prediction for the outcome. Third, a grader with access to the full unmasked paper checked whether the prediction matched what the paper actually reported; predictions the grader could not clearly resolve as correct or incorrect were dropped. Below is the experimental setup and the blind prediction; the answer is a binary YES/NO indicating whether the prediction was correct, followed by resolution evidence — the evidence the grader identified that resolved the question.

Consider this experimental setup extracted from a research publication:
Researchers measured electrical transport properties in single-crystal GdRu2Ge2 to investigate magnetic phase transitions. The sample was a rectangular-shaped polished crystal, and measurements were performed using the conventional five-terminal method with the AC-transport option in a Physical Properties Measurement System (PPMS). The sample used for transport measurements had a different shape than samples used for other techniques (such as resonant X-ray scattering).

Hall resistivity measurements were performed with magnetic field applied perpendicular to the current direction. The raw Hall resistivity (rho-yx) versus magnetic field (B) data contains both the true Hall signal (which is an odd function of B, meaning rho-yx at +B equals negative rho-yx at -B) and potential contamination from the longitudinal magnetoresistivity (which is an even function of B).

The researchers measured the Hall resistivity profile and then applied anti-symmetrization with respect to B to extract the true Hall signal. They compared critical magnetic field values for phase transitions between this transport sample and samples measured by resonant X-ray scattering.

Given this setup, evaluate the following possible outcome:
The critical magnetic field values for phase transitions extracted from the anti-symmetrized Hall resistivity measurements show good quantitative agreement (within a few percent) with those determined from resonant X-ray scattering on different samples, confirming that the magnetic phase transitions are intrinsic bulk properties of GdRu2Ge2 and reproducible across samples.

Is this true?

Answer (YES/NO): NO